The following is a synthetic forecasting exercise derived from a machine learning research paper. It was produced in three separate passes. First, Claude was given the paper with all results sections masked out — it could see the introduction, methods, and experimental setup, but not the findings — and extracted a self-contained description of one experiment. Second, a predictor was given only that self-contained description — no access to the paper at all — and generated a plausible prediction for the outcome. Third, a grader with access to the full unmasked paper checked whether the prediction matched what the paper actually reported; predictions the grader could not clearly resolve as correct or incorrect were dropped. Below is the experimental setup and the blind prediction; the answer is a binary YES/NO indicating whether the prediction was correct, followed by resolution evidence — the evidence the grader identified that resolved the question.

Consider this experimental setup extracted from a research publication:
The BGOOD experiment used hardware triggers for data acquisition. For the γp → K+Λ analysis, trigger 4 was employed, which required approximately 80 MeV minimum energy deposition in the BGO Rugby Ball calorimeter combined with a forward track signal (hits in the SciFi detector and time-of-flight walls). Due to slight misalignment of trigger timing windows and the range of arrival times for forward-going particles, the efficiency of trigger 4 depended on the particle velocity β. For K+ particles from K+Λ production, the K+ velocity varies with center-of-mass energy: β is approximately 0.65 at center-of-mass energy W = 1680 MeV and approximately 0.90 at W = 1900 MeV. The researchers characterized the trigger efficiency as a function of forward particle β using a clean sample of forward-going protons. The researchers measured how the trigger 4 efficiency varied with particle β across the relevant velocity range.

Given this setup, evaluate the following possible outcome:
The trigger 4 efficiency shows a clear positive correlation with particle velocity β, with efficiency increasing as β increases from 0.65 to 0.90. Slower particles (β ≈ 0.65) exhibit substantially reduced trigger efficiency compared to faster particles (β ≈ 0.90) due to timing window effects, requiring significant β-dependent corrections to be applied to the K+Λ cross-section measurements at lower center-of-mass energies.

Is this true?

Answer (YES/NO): NO